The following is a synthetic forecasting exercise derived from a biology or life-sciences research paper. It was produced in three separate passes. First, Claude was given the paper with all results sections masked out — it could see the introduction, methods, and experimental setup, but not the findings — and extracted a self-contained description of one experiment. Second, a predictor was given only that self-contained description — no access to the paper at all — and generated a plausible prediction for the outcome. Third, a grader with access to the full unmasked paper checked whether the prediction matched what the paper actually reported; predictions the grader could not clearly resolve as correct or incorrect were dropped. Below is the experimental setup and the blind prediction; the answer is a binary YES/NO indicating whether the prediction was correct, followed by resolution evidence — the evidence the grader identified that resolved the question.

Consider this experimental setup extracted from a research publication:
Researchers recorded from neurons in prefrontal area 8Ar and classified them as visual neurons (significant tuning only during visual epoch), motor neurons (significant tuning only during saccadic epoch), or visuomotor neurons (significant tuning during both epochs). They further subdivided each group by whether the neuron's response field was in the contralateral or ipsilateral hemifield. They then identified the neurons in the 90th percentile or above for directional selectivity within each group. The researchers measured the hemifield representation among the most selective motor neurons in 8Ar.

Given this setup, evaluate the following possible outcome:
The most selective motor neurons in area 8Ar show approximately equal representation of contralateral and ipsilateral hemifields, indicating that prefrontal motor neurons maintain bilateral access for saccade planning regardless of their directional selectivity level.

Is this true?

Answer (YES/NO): NO